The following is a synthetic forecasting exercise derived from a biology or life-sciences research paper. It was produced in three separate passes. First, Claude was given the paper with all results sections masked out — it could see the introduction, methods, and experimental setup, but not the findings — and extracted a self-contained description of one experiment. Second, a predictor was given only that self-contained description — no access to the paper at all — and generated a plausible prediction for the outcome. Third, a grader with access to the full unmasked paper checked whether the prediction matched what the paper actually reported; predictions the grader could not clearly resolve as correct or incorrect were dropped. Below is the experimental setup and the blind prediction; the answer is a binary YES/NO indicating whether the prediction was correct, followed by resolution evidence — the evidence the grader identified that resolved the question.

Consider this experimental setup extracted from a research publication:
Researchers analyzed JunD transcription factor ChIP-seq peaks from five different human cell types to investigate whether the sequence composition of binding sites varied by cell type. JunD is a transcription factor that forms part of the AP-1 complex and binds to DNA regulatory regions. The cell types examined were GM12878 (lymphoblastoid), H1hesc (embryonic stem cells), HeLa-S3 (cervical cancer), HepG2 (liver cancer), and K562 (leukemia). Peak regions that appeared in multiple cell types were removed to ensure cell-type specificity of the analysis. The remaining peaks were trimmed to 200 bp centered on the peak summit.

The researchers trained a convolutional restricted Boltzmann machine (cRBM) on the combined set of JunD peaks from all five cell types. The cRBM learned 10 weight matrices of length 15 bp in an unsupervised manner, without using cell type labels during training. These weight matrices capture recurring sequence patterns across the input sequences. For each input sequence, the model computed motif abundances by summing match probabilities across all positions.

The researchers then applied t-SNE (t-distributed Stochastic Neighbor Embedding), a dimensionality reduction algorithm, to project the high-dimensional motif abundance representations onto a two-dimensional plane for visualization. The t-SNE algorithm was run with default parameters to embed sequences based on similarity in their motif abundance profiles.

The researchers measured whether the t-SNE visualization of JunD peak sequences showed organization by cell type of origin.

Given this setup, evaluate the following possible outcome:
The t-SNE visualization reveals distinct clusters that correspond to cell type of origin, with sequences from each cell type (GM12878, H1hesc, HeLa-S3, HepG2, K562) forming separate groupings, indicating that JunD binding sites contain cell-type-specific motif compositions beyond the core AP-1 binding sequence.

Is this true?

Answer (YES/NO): NO